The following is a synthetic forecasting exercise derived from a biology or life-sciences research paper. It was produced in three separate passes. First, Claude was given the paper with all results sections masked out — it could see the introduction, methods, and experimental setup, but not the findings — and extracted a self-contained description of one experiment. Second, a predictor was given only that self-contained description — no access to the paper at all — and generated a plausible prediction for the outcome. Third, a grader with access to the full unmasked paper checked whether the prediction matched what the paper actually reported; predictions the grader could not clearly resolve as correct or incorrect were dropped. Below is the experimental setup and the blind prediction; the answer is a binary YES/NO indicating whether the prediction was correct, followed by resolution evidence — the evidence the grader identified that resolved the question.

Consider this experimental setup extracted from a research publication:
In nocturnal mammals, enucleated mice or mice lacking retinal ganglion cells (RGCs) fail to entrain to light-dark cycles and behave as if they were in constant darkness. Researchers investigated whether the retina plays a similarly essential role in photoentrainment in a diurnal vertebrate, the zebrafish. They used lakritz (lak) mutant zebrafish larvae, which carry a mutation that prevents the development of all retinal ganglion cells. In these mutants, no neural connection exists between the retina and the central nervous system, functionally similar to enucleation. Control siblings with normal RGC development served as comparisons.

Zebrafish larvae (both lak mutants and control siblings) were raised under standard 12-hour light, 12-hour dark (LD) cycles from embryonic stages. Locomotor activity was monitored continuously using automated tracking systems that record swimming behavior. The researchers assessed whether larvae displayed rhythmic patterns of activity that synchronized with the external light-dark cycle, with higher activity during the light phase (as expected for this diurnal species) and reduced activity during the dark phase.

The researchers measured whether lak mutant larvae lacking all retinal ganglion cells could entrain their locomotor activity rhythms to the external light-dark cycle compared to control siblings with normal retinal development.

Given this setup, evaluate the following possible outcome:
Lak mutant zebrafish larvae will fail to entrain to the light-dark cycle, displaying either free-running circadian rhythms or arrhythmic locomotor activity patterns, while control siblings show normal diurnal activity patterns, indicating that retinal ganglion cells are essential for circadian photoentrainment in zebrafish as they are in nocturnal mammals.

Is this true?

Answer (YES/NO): NO